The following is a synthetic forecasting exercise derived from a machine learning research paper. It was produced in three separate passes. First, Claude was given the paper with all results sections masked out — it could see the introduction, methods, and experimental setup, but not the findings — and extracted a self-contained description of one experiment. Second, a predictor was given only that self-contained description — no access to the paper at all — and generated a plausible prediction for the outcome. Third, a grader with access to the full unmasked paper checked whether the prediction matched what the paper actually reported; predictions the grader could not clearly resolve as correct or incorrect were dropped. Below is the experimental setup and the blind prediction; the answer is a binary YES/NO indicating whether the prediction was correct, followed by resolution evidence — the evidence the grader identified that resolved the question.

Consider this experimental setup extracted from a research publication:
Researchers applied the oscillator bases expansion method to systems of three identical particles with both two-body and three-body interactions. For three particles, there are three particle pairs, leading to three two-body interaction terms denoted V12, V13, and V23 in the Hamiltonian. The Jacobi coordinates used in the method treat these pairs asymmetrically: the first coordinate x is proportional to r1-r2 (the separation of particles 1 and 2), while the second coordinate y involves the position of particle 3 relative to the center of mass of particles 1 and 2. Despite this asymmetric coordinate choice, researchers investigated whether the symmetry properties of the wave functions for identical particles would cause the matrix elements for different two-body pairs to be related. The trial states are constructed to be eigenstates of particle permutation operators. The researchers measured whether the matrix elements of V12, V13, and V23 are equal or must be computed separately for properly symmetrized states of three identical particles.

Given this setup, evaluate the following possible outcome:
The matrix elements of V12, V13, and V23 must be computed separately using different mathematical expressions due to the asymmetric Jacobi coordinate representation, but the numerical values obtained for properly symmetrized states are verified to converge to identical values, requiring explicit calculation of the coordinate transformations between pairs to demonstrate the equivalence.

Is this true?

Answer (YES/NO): NO